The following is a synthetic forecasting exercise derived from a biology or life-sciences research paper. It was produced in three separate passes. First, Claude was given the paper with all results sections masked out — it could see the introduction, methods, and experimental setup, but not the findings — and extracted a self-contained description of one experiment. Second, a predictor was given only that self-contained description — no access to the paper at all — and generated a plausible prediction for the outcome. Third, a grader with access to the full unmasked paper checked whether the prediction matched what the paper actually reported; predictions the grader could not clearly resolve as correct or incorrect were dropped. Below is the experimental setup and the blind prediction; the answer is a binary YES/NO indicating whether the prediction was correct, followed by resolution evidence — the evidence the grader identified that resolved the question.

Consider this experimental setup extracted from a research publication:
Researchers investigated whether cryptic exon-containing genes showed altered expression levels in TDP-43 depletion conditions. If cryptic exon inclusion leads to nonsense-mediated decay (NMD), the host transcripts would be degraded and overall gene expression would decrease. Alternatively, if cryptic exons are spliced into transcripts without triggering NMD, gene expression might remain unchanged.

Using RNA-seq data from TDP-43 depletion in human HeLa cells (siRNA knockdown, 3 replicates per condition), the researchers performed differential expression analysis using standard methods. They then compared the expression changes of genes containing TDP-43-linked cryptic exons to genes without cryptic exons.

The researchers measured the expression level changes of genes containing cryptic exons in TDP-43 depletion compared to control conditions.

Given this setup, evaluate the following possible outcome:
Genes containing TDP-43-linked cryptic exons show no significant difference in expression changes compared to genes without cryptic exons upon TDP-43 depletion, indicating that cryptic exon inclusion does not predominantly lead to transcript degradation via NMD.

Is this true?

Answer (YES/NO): NO